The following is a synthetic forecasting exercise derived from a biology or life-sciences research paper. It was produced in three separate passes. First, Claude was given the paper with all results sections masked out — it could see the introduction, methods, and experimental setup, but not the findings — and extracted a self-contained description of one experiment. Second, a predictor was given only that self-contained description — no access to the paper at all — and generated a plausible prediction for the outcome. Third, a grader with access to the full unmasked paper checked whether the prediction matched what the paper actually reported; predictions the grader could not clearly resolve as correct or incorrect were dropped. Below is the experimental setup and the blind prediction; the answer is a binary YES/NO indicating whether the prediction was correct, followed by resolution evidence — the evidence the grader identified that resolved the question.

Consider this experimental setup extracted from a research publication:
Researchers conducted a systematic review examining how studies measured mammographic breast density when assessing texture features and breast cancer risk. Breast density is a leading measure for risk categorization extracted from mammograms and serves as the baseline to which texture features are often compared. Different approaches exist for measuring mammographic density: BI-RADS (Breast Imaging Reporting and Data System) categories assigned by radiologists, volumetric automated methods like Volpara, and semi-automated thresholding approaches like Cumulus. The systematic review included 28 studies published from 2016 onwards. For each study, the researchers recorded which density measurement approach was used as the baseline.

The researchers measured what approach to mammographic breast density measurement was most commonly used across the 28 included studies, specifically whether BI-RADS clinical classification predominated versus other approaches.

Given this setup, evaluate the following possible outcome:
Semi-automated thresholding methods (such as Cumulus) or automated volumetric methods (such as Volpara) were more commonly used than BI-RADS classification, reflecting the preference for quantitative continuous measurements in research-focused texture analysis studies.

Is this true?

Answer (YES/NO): NO